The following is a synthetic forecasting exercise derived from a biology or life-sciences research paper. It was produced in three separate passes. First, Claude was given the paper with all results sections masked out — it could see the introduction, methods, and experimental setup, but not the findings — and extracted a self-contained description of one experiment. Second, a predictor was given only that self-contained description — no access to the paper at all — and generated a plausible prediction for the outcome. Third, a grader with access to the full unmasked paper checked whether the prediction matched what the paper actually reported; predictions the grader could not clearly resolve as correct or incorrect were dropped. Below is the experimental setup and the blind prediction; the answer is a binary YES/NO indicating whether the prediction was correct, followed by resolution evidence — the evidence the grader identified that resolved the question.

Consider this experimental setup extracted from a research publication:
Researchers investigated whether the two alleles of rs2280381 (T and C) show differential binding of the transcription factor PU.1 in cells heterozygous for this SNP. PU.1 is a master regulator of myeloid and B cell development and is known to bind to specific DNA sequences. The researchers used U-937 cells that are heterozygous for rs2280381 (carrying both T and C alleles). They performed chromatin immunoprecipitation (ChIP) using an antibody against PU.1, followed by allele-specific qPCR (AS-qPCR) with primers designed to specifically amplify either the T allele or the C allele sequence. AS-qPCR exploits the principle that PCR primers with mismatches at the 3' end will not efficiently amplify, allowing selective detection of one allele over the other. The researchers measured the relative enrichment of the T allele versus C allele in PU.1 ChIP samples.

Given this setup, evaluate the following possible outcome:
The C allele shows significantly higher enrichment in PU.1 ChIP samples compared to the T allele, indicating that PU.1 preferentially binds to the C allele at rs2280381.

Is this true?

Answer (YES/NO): YES